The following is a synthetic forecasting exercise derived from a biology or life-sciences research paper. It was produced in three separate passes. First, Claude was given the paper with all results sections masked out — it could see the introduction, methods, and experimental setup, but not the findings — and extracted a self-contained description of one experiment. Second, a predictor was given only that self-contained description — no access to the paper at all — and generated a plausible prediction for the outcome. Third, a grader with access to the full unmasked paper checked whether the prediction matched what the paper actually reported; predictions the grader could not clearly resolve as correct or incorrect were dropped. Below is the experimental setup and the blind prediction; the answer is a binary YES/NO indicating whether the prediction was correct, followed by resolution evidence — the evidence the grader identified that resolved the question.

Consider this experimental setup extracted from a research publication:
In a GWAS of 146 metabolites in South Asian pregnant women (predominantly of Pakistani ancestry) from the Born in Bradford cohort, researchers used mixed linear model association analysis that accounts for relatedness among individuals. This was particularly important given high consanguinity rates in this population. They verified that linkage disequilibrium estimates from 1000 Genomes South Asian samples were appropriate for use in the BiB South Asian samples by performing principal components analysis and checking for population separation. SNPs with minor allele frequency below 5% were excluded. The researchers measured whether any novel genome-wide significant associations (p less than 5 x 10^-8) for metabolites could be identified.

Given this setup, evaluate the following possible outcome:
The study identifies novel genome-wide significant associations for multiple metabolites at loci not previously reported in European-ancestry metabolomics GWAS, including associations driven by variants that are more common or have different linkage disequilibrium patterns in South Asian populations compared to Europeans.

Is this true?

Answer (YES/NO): NO